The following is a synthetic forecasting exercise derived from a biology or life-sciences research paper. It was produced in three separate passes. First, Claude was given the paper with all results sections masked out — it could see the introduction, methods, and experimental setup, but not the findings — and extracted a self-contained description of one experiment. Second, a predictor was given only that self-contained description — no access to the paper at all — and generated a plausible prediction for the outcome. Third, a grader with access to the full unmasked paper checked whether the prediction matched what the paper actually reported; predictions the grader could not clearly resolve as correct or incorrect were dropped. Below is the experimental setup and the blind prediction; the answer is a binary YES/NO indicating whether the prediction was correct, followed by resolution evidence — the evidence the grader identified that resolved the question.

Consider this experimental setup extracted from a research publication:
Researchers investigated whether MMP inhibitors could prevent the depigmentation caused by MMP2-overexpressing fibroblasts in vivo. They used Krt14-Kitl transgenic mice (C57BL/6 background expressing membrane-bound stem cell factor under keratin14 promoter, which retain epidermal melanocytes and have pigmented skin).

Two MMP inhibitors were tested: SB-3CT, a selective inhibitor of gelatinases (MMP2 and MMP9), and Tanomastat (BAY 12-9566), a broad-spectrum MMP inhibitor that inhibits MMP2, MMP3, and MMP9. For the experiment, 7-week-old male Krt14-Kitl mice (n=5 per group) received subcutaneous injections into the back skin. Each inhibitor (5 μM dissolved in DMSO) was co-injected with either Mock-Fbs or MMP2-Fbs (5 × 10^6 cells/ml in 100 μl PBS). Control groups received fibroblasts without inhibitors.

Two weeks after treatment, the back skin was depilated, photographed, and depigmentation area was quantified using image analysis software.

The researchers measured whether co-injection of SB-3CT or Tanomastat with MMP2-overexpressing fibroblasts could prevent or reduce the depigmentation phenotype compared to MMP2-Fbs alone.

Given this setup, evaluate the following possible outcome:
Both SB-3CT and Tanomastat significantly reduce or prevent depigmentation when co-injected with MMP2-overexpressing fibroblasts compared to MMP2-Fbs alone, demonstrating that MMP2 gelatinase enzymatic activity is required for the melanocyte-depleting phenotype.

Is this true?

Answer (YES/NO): YES